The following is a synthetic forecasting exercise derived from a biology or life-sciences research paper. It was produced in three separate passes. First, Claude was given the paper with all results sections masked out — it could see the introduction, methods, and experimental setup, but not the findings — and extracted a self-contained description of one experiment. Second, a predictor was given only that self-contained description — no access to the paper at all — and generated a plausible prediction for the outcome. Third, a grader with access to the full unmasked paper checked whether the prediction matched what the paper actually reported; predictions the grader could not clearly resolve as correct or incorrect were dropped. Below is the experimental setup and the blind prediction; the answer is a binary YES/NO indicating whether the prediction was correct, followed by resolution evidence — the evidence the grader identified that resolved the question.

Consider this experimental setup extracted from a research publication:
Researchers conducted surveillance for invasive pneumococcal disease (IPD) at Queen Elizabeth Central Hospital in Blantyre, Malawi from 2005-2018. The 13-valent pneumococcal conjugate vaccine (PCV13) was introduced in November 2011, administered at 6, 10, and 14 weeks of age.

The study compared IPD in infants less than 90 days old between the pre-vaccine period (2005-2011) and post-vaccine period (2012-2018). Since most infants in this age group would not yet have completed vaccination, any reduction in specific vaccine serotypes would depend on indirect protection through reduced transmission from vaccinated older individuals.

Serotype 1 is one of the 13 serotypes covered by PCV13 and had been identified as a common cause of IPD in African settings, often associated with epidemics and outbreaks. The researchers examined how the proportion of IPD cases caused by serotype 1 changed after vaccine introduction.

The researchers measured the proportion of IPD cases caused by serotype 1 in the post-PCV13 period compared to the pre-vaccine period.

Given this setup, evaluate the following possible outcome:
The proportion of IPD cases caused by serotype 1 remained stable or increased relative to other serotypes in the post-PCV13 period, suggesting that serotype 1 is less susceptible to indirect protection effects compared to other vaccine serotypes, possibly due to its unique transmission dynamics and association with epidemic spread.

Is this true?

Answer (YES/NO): NO